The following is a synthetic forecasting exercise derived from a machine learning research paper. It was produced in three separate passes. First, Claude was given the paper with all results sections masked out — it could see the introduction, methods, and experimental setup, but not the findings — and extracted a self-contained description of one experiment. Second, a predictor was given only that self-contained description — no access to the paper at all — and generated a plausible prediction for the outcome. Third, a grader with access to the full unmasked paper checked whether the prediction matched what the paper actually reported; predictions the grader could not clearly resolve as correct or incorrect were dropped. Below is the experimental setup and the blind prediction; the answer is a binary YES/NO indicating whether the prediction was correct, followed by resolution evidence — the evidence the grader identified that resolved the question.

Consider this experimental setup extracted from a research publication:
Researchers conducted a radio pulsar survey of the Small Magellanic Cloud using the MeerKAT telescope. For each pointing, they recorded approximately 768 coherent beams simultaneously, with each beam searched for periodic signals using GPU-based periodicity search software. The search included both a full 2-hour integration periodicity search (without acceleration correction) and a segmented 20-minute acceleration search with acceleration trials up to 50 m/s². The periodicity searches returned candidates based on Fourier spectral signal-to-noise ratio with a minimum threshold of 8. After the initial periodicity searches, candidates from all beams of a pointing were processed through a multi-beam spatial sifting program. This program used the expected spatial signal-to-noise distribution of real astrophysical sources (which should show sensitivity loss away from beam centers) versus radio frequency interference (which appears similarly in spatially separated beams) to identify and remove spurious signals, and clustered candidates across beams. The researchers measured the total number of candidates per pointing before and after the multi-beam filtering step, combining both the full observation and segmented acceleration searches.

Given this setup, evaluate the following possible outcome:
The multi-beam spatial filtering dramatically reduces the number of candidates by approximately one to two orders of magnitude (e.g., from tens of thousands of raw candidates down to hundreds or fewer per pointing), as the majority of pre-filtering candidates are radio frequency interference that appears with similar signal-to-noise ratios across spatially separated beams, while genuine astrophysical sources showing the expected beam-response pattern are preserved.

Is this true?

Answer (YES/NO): NO